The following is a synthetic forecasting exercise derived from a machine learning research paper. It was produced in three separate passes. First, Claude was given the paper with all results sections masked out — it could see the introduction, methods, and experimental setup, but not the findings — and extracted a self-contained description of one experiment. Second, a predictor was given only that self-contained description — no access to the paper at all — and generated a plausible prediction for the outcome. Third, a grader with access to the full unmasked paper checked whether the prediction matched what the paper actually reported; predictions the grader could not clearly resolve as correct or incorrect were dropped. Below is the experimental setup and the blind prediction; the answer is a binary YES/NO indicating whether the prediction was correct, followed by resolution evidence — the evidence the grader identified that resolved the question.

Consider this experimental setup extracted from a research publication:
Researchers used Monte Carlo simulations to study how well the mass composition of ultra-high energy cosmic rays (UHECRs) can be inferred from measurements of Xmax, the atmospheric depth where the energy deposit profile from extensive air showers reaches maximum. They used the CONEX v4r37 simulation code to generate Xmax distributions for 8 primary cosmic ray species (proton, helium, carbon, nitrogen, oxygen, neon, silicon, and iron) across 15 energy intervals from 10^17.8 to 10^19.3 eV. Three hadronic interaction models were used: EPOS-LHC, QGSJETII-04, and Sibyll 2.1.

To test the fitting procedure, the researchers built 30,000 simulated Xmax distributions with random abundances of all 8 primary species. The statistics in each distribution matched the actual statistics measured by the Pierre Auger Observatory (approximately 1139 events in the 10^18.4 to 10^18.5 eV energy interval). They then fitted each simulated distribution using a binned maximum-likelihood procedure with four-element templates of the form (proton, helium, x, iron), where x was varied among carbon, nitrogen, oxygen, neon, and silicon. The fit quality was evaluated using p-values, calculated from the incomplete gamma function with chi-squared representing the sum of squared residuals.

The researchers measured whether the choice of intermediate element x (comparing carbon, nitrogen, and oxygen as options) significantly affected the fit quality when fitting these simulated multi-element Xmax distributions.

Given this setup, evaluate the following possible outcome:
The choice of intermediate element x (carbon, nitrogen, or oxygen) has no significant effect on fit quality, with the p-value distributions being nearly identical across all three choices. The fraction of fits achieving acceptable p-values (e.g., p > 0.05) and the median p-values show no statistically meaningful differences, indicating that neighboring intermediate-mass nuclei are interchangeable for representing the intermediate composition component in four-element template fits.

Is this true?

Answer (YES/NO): YES